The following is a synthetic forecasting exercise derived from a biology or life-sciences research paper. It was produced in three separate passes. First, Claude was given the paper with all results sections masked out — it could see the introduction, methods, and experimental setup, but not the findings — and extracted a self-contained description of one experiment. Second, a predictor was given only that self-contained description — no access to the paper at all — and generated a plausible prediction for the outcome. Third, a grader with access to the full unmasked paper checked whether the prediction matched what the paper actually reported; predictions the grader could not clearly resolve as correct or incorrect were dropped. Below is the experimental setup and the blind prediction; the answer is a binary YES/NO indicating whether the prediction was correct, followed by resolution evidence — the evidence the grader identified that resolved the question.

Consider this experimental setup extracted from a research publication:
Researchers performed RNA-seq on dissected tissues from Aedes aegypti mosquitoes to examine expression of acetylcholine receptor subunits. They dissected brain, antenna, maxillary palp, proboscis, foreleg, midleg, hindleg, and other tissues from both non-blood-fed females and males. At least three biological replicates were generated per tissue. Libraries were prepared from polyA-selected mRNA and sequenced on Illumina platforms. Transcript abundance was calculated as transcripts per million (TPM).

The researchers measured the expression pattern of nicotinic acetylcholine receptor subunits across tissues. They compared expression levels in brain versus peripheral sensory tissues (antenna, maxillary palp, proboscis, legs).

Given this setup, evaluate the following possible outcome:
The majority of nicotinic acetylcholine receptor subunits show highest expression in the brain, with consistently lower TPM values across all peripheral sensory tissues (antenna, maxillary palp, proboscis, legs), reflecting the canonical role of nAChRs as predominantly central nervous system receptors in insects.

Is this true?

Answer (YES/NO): YES